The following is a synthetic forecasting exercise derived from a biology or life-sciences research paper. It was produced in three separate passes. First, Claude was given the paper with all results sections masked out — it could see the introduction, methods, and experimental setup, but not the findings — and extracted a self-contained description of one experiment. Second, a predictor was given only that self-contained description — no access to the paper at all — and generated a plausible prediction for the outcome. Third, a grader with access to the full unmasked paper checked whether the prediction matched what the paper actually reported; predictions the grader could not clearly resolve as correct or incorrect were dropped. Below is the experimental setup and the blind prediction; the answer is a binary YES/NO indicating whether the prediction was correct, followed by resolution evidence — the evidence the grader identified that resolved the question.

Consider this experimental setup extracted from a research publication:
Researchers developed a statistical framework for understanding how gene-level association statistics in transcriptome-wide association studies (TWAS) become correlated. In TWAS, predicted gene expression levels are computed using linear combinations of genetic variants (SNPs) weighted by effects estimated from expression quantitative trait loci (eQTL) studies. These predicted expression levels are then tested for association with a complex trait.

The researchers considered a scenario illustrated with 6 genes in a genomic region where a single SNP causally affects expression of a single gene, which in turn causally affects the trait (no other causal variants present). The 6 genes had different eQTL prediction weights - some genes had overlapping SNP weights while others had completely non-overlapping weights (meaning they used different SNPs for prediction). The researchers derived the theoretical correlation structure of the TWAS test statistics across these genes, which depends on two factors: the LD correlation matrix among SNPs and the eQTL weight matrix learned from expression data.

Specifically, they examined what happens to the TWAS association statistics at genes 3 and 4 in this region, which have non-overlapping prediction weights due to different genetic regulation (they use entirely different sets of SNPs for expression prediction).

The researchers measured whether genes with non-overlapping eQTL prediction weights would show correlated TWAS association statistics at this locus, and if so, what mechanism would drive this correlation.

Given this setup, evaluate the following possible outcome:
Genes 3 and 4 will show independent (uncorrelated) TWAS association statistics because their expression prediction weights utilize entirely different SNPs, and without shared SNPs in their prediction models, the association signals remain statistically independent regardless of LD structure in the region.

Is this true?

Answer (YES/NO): NO